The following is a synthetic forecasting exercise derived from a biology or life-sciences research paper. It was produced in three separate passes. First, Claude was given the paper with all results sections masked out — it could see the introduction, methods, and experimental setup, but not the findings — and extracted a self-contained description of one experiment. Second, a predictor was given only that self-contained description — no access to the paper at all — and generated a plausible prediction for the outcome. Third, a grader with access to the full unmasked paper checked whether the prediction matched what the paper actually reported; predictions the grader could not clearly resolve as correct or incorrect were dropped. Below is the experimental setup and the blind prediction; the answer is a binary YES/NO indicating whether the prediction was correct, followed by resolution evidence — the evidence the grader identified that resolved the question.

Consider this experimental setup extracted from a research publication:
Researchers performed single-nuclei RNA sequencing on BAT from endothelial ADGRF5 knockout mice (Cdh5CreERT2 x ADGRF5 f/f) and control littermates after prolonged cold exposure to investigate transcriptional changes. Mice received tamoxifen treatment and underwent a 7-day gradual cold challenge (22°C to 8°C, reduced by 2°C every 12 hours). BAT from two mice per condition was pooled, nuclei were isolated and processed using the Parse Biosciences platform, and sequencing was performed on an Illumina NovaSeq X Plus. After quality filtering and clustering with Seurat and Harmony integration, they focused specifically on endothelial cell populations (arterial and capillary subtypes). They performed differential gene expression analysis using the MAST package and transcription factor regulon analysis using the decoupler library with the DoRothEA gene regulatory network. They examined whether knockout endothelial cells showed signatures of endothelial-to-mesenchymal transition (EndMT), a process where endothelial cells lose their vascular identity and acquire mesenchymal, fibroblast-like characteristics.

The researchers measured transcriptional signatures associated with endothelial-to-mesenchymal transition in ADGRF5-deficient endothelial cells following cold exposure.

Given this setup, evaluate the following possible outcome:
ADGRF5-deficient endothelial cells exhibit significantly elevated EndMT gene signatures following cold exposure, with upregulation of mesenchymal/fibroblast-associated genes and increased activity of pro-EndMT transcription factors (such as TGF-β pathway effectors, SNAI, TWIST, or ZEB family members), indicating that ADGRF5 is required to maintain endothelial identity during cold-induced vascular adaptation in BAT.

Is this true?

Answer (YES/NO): YES